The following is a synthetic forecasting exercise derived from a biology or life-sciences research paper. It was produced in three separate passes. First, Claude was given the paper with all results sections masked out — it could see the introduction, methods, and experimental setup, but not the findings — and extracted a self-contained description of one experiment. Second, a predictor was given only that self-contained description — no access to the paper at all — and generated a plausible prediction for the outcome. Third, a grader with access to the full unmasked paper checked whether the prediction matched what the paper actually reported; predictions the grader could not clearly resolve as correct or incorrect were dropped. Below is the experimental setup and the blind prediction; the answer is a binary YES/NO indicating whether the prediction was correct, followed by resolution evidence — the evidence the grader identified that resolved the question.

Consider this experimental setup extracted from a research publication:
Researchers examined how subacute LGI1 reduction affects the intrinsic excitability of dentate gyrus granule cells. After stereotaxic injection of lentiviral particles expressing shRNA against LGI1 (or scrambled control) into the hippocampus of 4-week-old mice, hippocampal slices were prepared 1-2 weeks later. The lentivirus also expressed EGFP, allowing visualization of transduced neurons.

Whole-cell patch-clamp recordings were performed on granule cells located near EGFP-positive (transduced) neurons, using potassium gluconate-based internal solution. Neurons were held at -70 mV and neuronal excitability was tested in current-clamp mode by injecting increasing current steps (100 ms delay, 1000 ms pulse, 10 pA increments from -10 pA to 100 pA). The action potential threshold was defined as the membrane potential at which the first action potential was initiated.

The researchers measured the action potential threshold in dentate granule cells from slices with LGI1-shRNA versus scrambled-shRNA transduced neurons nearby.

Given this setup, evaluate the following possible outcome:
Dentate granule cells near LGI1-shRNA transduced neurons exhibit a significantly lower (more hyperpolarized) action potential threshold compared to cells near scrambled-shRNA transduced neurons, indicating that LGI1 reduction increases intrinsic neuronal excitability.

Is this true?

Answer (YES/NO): YES